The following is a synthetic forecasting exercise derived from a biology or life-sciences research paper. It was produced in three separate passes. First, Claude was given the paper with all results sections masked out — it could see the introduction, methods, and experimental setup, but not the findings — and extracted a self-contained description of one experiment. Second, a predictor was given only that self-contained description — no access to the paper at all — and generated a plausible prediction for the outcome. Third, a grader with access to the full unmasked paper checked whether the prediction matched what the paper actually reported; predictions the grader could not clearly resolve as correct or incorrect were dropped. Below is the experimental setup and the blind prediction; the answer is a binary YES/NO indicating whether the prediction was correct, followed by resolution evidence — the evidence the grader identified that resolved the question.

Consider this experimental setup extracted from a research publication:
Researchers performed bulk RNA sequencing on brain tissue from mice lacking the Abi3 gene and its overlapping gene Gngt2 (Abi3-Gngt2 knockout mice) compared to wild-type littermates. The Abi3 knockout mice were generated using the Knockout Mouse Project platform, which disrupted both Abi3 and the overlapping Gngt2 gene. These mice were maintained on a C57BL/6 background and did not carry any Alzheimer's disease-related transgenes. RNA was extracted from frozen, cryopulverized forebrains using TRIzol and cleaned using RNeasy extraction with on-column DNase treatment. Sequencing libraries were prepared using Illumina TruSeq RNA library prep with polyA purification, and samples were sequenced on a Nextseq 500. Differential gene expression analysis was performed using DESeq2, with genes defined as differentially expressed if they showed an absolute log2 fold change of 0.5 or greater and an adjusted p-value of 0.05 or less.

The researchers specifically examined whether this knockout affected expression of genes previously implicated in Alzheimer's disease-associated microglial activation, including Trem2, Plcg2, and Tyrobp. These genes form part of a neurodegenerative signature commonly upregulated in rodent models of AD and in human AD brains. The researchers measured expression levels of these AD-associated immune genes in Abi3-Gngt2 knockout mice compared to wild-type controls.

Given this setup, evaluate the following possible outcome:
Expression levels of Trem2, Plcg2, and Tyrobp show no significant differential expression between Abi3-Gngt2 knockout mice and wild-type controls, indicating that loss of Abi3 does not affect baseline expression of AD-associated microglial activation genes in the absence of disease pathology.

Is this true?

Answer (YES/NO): NO